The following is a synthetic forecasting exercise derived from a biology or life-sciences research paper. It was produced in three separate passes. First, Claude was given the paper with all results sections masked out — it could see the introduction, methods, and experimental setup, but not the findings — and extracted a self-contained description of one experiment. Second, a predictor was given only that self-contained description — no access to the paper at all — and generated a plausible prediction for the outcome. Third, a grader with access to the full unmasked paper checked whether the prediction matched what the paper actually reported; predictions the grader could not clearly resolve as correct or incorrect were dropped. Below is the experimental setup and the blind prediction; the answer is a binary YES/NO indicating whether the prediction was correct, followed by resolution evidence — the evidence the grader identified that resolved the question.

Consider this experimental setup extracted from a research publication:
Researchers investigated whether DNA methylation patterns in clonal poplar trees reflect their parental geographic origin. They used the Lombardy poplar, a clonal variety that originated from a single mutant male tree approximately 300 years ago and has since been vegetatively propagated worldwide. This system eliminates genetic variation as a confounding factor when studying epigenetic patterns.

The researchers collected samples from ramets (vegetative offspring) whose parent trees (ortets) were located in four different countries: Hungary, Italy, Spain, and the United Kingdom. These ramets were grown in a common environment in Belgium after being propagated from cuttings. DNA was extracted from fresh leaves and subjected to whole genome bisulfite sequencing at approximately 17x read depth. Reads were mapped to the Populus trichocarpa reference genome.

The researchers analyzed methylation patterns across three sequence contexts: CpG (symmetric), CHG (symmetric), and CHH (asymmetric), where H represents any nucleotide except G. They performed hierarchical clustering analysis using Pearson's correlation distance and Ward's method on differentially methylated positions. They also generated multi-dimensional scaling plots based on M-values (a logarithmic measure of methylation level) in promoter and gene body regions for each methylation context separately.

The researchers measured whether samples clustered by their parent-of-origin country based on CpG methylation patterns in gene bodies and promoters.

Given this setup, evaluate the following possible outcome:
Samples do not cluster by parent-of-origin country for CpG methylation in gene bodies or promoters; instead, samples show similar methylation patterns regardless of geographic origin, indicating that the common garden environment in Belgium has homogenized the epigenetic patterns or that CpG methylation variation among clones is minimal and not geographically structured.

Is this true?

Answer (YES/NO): NO